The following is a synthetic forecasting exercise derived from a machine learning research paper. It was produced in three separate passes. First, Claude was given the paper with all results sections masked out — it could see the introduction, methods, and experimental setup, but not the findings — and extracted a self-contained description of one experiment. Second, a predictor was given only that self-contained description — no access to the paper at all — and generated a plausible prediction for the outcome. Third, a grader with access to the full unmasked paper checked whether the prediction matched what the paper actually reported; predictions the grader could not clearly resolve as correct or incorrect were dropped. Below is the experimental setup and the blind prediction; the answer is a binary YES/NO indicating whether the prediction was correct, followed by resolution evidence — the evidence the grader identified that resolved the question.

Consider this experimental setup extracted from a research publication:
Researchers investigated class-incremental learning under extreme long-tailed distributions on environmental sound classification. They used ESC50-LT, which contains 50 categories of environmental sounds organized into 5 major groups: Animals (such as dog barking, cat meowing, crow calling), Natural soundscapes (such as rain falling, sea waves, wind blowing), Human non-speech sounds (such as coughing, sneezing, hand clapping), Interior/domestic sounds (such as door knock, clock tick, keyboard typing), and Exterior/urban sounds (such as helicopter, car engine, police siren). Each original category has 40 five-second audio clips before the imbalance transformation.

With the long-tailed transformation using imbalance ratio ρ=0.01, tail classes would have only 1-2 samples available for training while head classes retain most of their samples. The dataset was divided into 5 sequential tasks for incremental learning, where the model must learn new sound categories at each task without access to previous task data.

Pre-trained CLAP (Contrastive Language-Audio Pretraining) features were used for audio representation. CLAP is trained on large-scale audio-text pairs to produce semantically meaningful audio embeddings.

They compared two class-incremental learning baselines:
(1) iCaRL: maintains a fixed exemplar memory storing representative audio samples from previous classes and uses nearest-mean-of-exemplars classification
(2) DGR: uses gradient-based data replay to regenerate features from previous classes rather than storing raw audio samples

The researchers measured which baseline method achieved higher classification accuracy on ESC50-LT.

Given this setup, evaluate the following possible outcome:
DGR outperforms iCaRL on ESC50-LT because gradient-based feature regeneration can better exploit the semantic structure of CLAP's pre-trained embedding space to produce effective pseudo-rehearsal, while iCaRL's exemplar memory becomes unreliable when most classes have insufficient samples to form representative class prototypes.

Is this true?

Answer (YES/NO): YES